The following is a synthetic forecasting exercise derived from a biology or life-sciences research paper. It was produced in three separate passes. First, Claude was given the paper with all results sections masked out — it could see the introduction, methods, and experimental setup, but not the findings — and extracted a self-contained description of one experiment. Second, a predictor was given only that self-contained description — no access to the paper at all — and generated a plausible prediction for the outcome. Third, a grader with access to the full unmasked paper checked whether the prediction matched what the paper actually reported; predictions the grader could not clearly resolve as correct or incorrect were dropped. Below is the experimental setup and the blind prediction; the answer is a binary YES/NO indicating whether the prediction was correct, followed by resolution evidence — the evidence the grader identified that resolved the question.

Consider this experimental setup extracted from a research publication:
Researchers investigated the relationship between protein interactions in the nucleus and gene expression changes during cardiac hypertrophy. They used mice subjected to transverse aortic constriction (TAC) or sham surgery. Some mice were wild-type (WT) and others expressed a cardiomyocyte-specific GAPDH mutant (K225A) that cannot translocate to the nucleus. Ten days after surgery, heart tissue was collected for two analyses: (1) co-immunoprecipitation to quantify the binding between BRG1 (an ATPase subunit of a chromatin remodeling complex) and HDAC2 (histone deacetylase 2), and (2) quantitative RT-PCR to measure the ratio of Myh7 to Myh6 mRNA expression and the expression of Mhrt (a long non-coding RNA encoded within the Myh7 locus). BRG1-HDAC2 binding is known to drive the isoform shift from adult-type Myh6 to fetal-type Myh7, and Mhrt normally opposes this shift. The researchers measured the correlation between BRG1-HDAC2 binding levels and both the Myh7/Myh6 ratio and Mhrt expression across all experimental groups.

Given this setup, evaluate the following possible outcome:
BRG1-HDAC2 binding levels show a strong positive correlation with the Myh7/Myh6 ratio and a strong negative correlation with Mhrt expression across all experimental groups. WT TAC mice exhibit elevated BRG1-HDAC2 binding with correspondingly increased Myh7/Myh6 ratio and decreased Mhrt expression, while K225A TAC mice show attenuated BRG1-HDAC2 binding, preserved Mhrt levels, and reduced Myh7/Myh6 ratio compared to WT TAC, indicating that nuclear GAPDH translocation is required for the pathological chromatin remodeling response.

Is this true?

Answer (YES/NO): YES